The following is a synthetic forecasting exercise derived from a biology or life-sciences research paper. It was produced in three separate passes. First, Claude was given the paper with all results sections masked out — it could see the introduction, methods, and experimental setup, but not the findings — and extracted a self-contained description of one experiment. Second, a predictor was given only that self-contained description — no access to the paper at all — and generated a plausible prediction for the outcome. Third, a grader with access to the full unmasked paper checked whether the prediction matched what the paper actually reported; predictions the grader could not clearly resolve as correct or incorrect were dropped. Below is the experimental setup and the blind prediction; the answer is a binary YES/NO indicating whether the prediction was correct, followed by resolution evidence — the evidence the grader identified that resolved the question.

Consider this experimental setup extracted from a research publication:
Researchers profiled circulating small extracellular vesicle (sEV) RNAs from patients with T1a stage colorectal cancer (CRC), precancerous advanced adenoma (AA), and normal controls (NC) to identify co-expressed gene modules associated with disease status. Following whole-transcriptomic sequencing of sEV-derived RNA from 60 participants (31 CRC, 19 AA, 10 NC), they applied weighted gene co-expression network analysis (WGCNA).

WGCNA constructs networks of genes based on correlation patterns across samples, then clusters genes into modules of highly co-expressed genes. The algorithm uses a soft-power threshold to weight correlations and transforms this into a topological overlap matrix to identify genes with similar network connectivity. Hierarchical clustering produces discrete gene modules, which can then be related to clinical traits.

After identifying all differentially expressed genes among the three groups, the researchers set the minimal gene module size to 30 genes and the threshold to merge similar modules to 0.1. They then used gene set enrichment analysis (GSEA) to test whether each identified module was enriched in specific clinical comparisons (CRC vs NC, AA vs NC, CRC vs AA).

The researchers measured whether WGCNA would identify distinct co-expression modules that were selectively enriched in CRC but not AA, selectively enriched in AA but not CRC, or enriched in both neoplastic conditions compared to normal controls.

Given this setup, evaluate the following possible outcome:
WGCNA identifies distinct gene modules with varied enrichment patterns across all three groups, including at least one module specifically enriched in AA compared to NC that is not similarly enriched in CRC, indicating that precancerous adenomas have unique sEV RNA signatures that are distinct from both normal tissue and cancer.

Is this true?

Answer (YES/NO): YES